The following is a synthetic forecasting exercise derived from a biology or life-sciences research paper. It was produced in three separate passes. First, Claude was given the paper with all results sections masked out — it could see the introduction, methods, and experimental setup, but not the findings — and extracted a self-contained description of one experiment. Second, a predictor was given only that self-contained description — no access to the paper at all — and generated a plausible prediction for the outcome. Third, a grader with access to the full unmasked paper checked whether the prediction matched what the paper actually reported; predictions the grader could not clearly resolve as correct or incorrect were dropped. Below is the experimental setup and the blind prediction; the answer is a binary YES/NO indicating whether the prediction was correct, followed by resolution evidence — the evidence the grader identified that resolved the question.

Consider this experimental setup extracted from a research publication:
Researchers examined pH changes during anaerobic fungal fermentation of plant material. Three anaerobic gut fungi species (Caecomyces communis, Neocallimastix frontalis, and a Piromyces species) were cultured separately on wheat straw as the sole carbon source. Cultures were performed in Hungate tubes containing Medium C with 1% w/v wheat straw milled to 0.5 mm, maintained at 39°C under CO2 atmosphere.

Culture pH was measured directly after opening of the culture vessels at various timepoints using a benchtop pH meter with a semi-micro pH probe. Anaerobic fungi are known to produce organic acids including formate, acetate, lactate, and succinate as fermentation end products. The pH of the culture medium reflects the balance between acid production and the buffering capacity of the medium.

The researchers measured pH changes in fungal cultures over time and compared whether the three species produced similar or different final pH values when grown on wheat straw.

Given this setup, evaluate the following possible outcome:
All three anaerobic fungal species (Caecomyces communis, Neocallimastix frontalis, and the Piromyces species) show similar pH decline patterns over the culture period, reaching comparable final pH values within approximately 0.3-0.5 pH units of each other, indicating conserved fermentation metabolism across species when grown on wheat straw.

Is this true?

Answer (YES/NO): NO